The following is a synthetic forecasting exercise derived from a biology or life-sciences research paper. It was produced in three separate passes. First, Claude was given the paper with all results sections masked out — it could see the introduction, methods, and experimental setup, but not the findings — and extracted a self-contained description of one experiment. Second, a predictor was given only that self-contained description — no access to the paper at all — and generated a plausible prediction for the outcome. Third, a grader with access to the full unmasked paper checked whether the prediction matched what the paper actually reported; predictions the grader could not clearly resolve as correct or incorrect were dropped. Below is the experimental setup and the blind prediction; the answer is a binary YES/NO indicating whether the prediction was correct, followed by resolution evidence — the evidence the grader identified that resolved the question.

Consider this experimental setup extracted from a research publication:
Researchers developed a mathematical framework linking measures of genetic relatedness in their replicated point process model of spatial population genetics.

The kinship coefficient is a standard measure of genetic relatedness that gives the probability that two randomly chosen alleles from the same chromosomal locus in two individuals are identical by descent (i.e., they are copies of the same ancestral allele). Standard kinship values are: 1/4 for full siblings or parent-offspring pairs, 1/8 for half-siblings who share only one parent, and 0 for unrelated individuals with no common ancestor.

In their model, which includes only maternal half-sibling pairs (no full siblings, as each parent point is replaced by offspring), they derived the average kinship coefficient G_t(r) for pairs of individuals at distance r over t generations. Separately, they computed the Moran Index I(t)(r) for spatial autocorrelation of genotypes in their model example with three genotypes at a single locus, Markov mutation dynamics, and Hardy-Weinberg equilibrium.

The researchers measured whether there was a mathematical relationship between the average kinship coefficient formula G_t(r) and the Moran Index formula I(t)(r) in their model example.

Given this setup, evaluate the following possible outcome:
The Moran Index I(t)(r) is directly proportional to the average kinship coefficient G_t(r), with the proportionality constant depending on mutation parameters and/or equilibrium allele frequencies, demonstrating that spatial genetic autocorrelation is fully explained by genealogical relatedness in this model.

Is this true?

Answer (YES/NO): NO